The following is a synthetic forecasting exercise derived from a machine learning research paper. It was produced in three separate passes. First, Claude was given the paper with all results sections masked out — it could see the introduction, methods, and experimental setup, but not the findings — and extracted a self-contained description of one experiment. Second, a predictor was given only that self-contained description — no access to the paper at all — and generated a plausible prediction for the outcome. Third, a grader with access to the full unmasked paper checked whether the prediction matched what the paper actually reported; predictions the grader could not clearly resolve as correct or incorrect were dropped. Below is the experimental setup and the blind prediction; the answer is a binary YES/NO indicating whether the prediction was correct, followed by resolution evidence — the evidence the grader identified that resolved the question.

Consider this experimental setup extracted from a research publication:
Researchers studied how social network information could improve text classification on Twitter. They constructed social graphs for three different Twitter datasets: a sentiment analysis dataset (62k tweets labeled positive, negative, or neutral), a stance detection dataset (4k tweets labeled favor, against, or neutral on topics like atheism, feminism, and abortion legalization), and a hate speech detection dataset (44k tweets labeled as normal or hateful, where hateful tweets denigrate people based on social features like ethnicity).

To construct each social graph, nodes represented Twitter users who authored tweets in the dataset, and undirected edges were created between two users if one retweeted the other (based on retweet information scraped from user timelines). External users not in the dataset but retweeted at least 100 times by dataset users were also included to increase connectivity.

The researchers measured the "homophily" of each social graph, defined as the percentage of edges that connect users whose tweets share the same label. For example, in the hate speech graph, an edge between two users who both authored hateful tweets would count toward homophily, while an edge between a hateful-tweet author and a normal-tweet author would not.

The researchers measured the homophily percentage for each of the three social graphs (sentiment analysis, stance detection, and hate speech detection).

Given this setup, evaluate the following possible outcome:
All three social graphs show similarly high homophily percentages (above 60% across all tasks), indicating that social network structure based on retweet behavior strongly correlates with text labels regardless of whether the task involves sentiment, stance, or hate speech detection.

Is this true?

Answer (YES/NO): NO